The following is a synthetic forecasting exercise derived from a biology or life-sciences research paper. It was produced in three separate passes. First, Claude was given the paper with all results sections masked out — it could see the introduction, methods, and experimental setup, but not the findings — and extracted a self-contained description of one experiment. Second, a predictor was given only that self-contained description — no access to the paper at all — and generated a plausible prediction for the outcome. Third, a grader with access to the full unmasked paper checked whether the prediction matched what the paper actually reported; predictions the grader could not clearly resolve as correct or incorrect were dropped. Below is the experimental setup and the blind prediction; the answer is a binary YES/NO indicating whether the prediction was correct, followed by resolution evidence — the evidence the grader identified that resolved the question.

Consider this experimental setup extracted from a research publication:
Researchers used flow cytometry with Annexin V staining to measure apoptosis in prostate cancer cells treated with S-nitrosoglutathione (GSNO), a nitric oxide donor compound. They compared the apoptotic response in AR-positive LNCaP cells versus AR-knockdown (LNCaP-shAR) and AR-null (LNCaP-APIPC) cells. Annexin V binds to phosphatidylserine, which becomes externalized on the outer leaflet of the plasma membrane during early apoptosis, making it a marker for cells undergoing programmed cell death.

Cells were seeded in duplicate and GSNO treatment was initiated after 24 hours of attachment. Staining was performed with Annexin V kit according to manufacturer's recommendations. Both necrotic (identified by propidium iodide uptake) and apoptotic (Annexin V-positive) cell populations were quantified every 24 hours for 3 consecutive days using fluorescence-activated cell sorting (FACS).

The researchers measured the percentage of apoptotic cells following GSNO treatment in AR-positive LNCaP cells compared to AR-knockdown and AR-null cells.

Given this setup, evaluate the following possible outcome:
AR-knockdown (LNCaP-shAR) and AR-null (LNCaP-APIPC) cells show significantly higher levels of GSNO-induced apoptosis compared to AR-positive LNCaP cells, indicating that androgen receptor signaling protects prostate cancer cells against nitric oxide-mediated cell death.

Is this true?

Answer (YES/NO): NO